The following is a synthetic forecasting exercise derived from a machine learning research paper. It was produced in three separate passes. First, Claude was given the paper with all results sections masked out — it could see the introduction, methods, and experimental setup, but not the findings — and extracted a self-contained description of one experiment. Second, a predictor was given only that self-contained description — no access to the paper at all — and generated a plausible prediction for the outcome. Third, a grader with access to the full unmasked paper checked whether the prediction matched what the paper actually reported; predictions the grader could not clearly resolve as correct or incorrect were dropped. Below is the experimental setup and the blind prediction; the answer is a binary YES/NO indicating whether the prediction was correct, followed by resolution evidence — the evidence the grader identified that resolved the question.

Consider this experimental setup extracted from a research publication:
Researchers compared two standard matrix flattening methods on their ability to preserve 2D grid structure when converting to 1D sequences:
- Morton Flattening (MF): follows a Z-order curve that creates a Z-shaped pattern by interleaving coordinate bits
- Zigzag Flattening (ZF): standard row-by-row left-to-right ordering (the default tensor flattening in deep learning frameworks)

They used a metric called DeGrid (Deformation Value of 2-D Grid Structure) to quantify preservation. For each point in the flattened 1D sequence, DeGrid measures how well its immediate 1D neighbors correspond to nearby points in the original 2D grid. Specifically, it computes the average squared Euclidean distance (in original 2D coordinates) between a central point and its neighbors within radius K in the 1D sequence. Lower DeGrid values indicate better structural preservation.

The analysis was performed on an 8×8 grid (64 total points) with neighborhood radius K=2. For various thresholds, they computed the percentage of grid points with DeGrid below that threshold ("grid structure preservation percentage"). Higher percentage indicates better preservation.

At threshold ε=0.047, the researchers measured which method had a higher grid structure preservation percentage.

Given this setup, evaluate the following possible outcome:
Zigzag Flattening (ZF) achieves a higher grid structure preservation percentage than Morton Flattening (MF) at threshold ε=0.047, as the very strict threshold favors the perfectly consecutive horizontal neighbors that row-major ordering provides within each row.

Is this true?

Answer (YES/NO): NO